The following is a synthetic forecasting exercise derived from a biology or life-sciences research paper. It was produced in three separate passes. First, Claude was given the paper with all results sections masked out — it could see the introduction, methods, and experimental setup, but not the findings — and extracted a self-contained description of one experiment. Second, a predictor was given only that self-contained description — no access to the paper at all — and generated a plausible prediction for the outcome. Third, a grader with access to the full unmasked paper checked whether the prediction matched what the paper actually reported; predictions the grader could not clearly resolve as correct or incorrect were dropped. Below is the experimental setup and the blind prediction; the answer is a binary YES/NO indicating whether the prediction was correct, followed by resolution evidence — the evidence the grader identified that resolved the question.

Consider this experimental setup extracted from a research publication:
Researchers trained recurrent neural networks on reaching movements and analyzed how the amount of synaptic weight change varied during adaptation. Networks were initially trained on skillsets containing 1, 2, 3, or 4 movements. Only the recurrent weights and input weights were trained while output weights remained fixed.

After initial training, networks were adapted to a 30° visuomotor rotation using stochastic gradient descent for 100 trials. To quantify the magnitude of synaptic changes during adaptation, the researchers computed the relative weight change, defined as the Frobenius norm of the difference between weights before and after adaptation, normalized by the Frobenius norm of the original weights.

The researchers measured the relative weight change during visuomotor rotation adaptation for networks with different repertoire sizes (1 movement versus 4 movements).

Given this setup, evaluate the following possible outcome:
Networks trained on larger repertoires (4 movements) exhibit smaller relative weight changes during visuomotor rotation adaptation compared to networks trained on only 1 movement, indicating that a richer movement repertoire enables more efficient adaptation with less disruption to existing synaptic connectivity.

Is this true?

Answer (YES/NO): YES